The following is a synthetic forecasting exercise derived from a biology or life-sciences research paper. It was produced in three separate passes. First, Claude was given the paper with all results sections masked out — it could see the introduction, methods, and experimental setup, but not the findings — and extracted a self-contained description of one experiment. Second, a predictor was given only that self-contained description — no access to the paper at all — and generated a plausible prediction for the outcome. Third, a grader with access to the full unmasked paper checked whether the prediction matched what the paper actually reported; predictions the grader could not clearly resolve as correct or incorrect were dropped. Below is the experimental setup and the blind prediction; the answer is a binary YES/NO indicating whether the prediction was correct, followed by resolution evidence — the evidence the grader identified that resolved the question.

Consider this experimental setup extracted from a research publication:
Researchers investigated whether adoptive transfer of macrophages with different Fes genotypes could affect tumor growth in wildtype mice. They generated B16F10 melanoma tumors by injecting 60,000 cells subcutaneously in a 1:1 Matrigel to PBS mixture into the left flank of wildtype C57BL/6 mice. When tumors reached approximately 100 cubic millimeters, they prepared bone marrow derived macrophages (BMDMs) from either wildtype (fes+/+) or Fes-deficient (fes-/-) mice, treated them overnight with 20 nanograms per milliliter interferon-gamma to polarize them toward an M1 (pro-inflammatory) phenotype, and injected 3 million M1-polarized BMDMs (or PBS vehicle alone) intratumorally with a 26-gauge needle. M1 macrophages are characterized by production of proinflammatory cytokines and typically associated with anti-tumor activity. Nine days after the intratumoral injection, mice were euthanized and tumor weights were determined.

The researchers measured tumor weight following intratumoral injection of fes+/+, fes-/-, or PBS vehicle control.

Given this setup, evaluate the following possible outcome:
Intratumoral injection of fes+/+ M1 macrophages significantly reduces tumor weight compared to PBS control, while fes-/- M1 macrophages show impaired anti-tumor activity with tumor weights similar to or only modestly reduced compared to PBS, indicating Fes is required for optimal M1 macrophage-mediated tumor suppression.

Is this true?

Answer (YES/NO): NO